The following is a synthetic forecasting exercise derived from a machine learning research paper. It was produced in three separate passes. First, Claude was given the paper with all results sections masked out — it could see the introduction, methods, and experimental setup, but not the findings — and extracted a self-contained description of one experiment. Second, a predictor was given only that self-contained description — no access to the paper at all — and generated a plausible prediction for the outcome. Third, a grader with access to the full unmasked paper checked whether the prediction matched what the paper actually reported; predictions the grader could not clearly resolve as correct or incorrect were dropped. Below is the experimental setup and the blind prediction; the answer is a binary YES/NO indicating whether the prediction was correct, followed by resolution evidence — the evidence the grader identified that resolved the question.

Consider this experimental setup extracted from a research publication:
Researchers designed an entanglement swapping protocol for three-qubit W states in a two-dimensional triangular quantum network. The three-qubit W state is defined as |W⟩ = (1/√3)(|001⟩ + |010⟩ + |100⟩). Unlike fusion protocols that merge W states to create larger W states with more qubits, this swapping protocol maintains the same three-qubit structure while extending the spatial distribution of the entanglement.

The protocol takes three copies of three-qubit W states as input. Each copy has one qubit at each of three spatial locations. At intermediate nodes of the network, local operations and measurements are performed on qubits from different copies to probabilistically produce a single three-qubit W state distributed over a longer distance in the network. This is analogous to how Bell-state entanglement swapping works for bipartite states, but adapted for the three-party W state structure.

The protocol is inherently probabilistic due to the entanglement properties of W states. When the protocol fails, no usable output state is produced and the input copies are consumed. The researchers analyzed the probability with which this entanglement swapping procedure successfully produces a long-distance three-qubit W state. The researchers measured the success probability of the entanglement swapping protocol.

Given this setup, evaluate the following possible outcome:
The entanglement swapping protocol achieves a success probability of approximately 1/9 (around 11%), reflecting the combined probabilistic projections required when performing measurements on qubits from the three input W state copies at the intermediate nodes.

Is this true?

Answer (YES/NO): NO